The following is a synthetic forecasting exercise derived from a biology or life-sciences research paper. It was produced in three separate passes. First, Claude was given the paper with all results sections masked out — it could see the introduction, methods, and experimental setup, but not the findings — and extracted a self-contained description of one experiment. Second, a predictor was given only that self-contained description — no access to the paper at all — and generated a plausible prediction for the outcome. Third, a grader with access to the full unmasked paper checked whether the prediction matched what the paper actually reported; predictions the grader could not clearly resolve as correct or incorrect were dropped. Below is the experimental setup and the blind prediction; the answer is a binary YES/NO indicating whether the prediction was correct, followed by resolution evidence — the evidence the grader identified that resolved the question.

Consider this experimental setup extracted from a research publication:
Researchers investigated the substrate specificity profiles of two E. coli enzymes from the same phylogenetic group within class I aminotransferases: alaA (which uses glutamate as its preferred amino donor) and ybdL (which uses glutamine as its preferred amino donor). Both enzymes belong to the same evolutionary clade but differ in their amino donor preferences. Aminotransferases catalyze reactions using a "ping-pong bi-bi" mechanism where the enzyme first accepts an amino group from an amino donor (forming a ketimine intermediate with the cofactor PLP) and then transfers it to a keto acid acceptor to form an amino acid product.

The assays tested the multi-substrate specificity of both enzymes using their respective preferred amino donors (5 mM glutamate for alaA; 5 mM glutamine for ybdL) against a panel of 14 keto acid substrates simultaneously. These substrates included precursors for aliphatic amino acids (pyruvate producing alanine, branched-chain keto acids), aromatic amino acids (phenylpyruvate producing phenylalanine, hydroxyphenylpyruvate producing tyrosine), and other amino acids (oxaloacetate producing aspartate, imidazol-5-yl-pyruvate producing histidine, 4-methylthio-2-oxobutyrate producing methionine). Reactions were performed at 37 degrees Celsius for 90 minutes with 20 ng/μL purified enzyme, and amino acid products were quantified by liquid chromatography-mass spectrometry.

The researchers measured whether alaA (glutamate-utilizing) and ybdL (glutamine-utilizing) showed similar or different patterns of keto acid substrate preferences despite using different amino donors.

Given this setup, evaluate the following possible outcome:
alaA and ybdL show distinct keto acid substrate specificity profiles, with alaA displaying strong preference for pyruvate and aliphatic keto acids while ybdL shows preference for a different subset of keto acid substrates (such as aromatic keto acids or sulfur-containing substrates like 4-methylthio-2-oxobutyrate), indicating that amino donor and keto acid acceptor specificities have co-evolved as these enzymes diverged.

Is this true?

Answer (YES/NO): YES